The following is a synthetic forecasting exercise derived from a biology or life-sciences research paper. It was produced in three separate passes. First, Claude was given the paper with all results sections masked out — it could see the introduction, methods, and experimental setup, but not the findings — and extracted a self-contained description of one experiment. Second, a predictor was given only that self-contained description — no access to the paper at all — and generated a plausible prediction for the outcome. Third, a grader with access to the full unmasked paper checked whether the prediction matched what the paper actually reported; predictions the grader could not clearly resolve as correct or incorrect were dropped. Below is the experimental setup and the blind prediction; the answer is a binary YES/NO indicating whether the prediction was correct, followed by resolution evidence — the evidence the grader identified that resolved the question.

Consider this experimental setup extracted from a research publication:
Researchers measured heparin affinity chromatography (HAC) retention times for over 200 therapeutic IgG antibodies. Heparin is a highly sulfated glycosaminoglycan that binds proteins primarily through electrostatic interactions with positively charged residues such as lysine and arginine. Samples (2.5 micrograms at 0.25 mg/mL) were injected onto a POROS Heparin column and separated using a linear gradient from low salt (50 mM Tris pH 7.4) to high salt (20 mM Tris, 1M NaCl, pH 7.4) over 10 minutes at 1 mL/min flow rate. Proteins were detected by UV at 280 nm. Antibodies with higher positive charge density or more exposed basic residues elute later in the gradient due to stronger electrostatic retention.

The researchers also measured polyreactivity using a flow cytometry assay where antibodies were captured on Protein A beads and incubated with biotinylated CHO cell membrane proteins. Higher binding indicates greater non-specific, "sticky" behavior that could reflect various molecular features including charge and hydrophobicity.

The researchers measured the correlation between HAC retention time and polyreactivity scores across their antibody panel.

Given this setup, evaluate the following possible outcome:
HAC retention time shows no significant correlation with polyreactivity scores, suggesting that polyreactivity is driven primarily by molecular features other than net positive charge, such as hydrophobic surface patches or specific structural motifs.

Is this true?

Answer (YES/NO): YES